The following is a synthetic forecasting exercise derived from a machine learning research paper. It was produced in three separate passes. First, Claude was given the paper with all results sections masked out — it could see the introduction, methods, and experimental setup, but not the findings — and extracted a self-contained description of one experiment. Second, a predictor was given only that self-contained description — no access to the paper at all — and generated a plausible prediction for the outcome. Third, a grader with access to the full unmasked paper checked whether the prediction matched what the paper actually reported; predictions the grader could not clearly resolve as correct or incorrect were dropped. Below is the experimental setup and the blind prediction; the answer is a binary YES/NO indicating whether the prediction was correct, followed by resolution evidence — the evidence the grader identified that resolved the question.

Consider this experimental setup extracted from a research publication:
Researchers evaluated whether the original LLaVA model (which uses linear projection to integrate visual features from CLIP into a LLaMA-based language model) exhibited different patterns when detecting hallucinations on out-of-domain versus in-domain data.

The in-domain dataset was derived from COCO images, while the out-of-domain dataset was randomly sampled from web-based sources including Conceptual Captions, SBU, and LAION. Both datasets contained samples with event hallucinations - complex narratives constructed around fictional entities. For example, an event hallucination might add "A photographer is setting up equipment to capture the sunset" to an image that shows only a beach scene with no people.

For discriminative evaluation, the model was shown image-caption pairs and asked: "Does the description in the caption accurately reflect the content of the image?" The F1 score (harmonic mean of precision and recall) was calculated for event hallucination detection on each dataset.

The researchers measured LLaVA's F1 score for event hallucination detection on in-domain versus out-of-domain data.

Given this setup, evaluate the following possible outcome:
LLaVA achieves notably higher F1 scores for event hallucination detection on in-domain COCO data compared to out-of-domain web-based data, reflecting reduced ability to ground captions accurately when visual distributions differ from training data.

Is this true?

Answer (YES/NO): YES